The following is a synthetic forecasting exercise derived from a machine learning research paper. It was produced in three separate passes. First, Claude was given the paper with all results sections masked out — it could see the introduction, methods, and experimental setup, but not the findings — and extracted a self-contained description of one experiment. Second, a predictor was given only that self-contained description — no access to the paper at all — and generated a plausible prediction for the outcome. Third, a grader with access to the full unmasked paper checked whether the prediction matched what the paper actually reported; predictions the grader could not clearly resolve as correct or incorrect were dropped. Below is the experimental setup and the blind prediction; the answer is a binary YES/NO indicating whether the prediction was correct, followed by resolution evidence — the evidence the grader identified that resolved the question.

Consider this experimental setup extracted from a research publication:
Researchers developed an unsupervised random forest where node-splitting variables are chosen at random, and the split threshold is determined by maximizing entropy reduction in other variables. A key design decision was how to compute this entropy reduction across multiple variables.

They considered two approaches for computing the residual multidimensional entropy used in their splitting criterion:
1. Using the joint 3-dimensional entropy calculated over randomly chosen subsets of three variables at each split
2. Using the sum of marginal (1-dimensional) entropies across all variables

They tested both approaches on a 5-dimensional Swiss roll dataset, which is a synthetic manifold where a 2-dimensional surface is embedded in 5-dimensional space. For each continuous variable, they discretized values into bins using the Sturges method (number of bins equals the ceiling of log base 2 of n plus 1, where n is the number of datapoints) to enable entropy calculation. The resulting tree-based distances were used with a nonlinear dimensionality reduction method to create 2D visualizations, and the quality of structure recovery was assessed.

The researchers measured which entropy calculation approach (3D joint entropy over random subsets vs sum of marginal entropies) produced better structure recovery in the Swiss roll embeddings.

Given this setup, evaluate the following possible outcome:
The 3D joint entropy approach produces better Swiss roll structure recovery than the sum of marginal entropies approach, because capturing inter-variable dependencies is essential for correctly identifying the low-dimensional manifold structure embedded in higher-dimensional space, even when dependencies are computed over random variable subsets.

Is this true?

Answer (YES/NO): YES